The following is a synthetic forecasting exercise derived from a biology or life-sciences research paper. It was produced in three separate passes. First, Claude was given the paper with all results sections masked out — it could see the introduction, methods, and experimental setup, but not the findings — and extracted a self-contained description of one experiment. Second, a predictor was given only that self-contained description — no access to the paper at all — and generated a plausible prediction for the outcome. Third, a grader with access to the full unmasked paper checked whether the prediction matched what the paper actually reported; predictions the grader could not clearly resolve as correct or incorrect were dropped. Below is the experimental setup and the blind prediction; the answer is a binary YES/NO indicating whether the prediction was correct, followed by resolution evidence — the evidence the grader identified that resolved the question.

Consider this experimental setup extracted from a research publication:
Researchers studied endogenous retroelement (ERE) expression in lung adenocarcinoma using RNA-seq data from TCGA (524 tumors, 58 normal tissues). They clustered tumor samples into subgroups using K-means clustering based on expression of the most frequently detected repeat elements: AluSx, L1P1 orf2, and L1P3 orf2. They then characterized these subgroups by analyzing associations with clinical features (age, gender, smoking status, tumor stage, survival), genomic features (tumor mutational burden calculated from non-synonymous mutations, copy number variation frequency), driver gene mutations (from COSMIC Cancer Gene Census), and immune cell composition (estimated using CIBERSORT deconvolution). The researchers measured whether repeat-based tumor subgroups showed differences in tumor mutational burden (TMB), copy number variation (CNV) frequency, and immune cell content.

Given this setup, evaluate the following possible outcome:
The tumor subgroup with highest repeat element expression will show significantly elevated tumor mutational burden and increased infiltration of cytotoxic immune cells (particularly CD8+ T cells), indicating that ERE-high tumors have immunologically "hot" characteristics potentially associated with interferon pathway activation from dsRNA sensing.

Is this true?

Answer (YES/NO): NO